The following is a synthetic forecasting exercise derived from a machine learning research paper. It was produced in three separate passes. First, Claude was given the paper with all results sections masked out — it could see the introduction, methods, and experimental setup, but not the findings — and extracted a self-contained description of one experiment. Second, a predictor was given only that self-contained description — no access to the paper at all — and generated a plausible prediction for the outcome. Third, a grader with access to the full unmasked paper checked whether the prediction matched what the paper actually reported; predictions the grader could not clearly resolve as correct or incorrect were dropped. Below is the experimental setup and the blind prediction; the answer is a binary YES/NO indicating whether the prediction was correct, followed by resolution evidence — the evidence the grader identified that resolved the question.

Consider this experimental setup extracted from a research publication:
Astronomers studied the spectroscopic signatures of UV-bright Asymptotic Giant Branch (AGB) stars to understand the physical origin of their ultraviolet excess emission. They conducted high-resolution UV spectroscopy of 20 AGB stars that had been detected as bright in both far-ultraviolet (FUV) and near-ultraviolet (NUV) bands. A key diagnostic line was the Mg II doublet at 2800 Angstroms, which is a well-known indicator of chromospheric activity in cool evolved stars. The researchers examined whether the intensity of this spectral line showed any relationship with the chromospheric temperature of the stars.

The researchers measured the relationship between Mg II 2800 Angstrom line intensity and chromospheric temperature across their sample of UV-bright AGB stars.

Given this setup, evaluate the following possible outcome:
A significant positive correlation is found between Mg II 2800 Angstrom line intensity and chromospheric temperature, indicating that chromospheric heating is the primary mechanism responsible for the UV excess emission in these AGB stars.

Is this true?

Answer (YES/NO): YES